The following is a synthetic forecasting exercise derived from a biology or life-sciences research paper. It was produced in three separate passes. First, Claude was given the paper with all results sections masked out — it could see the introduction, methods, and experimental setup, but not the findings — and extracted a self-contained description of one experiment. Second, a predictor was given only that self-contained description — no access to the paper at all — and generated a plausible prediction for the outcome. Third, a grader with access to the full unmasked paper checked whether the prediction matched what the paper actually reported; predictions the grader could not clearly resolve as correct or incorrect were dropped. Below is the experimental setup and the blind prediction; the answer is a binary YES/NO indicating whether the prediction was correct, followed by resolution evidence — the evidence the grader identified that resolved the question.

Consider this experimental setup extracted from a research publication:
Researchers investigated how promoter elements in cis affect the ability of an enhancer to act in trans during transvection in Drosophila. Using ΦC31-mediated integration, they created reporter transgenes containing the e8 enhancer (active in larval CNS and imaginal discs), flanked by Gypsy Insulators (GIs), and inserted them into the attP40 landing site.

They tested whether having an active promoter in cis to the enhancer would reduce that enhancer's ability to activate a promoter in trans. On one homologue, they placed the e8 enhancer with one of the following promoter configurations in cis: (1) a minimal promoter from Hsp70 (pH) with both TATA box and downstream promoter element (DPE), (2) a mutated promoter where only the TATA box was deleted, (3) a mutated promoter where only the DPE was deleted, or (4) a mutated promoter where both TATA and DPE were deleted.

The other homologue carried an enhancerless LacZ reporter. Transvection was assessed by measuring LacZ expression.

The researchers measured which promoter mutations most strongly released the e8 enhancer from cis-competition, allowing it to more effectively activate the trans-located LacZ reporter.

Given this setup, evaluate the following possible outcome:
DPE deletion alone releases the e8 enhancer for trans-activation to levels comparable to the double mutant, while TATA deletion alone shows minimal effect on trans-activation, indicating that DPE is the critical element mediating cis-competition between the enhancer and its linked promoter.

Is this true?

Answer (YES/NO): NO